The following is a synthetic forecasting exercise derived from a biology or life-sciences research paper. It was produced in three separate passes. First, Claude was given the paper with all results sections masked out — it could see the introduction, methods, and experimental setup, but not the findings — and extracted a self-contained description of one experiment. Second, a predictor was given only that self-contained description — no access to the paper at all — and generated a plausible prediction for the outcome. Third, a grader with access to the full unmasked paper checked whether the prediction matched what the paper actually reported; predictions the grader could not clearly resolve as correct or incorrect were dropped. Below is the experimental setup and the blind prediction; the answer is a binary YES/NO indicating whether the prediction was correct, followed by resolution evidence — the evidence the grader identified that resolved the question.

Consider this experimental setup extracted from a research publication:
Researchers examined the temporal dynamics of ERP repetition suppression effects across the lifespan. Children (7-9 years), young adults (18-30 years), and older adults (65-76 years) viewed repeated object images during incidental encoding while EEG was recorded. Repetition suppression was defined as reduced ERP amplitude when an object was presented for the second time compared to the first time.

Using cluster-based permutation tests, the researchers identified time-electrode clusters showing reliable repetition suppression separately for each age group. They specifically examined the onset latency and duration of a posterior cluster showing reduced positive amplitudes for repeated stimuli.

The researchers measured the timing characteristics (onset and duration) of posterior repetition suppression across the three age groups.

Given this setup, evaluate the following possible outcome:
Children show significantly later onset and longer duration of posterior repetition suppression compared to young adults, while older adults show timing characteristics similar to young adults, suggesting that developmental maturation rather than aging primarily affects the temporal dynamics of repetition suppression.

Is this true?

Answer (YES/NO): NO